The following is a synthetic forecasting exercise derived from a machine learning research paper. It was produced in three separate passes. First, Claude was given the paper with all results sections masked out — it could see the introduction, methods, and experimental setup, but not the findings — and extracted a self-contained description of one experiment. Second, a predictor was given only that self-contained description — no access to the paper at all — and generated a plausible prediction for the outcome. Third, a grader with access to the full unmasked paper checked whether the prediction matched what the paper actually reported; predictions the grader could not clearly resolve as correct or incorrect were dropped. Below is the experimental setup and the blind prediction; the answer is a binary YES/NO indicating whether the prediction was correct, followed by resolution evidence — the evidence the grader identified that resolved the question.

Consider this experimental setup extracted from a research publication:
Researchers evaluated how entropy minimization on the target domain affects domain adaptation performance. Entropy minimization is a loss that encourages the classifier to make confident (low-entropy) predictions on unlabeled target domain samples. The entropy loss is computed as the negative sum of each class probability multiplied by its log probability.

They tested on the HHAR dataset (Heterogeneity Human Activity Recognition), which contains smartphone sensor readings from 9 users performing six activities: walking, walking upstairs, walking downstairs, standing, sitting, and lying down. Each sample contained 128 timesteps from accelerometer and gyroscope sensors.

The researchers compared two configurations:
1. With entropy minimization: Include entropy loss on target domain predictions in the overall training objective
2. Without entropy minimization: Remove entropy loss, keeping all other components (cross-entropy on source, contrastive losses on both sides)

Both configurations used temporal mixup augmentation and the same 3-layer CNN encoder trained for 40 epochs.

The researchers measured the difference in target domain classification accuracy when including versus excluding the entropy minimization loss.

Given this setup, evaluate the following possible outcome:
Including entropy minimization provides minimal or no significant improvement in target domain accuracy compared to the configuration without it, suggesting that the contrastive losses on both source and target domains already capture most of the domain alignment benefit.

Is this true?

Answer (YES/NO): NO